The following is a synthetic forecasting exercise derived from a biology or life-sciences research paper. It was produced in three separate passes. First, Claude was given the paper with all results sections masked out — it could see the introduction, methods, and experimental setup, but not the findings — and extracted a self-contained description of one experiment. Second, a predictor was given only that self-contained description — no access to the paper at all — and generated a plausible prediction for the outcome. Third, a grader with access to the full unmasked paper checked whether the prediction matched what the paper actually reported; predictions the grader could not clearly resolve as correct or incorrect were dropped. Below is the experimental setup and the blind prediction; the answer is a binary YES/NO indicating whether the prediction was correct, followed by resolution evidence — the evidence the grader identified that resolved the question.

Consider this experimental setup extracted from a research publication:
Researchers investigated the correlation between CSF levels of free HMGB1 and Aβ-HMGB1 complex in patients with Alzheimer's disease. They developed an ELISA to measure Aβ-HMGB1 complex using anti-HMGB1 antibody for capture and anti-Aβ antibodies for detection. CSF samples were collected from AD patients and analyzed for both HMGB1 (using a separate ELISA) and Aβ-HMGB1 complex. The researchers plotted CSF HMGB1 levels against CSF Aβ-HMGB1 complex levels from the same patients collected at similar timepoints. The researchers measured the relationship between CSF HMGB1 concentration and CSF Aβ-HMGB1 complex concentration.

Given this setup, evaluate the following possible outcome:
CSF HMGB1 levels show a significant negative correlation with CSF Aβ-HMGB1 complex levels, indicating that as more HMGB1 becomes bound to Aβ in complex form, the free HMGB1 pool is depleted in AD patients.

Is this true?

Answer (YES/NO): YES